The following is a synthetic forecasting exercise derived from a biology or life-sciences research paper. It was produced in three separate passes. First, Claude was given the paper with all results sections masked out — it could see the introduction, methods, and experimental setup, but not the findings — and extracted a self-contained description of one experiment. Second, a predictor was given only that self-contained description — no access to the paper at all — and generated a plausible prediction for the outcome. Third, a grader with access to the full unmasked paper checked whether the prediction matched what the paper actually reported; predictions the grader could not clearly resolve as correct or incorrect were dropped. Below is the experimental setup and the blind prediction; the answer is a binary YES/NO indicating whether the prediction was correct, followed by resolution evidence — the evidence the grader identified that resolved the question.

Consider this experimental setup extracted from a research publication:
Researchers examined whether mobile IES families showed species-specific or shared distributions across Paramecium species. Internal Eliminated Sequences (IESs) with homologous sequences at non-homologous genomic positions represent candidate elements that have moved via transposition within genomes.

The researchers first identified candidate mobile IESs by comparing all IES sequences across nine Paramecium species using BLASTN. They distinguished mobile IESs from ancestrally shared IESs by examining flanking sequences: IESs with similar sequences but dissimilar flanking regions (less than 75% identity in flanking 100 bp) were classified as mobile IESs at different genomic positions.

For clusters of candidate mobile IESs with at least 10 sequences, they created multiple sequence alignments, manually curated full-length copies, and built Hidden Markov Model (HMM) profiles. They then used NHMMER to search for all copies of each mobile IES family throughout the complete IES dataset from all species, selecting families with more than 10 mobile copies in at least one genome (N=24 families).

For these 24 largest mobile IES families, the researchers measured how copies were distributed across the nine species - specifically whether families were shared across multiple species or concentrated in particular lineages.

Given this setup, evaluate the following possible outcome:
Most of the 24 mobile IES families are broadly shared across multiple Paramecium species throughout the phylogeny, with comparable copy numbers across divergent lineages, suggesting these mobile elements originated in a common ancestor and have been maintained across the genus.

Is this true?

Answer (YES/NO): NO